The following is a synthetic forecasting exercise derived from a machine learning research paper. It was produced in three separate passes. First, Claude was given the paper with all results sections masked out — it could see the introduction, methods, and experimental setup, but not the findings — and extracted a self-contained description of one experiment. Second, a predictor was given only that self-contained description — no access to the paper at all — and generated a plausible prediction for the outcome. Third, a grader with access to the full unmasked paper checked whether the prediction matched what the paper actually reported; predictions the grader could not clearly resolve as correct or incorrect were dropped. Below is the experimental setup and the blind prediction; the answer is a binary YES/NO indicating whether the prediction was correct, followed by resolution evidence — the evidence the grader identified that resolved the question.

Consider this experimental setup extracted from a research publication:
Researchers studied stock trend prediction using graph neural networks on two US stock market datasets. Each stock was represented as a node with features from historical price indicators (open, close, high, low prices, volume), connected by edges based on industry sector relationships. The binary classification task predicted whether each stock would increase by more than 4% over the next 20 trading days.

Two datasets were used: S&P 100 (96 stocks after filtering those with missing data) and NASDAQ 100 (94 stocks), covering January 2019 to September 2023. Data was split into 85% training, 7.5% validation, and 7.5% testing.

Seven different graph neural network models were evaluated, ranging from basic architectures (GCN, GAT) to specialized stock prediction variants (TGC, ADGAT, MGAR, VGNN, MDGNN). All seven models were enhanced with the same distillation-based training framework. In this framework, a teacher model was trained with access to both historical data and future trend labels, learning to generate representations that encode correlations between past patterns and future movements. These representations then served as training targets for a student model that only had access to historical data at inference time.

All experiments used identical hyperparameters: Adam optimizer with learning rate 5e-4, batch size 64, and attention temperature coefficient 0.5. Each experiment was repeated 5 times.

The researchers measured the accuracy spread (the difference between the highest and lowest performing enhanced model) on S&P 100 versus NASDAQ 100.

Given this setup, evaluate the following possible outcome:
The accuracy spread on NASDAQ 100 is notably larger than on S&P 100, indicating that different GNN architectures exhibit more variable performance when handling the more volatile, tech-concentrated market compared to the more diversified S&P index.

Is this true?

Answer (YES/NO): YES